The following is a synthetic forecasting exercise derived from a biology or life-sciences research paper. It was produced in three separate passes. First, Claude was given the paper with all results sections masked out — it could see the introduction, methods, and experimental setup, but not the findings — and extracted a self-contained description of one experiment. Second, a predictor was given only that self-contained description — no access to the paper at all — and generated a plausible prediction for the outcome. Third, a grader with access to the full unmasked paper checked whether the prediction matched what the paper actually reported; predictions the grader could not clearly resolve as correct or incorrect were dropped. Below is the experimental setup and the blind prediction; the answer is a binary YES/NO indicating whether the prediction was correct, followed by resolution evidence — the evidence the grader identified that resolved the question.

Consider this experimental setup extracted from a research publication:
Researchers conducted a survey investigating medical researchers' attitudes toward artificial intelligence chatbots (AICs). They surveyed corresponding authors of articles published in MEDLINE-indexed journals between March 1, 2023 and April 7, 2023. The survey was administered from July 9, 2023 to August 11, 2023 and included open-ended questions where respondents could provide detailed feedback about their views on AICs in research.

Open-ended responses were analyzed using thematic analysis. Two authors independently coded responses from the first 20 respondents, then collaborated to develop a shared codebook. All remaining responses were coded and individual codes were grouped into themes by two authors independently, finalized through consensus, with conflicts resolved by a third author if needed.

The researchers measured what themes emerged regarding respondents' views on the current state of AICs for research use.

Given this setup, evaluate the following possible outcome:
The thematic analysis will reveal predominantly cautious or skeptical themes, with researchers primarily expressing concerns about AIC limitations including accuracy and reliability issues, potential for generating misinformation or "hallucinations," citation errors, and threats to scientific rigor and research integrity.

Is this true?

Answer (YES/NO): NO